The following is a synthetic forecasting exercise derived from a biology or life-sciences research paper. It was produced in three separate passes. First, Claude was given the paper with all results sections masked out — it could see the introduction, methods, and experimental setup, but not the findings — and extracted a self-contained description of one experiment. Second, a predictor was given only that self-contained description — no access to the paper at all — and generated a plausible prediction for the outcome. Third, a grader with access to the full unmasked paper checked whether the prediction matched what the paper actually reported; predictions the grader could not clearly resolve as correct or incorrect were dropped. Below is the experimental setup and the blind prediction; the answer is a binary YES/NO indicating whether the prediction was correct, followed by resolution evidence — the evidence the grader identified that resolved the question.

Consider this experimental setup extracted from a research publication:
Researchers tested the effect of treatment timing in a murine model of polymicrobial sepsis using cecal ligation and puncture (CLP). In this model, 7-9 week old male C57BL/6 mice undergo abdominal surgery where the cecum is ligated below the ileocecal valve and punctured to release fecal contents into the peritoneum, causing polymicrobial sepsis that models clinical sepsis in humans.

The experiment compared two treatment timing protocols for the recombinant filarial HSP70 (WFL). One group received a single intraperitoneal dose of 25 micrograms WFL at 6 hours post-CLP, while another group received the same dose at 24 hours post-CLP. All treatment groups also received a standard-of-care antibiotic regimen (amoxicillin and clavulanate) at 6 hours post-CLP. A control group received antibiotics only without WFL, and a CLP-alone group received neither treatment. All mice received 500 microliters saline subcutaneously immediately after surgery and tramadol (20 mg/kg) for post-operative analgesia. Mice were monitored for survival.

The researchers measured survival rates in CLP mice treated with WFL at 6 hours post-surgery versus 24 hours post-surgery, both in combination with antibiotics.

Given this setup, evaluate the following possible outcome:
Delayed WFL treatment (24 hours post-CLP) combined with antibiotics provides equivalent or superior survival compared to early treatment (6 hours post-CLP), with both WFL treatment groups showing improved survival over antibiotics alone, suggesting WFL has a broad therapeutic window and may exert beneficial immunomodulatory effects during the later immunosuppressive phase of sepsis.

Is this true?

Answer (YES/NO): YES